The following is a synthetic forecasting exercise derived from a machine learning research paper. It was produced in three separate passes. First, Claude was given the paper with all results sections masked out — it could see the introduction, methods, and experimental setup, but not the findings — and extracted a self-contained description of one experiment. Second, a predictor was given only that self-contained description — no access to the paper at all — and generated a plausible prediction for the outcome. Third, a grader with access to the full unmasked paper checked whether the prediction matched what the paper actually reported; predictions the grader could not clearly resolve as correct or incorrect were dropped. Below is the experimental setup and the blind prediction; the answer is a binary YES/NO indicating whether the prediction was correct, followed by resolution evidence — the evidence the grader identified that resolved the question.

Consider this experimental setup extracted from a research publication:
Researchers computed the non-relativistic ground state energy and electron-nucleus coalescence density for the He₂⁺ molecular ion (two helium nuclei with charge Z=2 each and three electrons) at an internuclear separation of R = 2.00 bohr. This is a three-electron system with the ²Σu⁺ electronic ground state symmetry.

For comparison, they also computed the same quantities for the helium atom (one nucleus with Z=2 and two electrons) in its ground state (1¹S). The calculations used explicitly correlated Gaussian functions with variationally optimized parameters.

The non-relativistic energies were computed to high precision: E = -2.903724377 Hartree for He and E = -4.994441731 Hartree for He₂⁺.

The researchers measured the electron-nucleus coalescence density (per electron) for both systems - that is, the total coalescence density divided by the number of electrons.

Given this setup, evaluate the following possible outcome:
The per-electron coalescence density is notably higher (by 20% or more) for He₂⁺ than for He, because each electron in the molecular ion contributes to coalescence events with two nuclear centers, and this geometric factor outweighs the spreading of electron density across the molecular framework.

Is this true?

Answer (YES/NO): NO